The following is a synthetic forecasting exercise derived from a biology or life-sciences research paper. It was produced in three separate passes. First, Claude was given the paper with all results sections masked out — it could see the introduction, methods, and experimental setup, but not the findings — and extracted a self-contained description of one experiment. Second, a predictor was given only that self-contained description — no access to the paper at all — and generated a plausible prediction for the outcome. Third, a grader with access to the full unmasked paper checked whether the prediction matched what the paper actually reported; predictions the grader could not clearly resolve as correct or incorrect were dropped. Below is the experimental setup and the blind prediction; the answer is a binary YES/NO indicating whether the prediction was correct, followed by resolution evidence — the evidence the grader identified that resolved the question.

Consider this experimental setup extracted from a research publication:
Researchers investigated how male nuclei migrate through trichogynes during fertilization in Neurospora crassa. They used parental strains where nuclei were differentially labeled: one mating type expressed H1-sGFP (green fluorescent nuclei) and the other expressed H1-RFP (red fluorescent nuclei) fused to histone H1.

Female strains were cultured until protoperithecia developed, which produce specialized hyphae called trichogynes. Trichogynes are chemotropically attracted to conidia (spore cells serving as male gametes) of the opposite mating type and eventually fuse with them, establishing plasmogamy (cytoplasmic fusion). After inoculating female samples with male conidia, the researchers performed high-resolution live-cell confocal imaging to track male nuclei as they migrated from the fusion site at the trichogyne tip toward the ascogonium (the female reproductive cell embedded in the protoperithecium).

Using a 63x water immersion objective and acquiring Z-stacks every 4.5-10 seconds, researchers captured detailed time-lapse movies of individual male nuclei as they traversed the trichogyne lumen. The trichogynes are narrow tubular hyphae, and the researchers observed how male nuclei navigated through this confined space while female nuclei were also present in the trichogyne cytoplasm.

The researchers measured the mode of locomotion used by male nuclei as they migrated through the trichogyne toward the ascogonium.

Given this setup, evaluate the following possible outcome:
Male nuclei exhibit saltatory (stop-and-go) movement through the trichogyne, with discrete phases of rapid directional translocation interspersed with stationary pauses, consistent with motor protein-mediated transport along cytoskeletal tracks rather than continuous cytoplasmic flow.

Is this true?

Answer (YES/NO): NO